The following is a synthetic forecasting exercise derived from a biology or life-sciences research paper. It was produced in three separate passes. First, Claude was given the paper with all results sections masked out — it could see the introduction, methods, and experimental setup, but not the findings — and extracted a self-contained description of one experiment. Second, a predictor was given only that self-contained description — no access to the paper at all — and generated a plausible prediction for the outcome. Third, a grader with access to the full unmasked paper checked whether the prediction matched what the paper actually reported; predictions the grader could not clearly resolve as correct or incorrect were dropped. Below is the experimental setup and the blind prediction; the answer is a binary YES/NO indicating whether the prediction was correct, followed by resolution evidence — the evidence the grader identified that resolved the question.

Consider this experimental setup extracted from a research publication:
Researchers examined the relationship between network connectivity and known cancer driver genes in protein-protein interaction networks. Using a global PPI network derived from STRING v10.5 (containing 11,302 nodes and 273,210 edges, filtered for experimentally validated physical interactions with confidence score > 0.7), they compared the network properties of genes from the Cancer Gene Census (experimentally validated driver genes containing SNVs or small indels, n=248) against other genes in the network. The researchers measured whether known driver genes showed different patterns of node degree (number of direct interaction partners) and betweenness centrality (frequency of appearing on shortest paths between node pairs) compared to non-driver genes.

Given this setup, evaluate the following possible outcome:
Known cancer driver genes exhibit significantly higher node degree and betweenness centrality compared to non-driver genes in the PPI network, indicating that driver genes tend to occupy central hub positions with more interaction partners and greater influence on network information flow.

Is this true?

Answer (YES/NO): YES